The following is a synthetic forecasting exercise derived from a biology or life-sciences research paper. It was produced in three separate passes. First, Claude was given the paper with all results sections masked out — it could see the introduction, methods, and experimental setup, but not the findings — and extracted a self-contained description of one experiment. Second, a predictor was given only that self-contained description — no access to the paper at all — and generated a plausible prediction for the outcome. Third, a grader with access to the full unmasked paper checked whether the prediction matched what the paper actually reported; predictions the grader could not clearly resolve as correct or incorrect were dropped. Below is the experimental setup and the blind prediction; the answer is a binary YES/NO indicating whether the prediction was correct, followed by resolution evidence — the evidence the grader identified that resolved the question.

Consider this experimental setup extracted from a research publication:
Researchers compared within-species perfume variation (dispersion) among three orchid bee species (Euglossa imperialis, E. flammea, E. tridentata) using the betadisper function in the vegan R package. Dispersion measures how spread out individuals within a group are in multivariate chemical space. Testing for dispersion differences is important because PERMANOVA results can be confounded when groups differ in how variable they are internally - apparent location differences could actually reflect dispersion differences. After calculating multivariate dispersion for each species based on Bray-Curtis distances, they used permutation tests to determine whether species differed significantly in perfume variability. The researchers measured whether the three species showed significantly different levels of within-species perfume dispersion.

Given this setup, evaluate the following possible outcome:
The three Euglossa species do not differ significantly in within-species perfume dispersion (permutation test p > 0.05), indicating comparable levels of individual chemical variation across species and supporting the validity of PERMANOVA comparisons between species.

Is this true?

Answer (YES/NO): NO